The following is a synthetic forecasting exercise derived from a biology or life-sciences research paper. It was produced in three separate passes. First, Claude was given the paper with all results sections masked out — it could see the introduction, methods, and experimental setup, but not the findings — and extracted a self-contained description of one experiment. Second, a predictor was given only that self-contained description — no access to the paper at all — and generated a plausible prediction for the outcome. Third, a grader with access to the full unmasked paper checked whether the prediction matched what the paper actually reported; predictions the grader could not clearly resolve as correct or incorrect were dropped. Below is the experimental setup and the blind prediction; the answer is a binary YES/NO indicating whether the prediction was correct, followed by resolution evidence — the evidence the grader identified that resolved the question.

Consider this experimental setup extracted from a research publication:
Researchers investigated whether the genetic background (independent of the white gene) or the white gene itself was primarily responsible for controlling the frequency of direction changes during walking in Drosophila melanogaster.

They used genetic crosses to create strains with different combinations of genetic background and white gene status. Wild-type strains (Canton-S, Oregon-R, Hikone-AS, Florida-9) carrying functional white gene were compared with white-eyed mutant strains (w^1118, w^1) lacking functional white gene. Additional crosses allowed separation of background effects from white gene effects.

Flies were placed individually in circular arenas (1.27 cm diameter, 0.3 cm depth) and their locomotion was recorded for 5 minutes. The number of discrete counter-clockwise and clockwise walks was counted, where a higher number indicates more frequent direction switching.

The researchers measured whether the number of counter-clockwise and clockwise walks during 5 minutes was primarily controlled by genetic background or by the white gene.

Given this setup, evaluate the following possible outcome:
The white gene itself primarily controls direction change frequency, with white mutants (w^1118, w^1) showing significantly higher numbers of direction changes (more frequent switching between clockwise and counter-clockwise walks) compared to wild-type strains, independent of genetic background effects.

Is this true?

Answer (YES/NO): NO